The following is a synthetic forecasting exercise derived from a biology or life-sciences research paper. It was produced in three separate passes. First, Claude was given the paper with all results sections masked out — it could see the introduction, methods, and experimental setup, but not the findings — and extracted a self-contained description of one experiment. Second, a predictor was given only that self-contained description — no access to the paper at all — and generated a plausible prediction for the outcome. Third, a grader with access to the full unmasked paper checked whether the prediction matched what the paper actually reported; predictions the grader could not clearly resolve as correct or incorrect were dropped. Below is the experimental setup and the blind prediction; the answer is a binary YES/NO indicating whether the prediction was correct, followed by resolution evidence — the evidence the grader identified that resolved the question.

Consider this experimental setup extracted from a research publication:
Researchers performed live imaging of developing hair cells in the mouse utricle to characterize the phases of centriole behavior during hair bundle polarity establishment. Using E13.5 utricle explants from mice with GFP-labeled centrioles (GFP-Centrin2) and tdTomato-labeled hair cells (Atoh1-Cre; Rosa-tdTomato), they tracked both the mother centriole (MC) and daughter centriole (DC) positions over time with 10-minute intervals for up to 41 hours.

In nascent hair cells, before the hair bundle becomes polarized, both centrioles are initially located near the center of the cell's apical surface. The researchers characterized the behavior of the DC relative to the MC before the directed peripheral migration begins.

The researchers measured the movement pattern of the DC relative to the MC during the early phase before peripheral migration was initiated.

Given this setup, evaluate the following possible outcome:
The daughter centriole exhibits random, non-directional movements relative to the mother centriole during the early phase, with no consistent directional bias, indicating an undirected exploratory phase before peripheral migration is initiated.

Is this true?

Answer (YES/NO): YES